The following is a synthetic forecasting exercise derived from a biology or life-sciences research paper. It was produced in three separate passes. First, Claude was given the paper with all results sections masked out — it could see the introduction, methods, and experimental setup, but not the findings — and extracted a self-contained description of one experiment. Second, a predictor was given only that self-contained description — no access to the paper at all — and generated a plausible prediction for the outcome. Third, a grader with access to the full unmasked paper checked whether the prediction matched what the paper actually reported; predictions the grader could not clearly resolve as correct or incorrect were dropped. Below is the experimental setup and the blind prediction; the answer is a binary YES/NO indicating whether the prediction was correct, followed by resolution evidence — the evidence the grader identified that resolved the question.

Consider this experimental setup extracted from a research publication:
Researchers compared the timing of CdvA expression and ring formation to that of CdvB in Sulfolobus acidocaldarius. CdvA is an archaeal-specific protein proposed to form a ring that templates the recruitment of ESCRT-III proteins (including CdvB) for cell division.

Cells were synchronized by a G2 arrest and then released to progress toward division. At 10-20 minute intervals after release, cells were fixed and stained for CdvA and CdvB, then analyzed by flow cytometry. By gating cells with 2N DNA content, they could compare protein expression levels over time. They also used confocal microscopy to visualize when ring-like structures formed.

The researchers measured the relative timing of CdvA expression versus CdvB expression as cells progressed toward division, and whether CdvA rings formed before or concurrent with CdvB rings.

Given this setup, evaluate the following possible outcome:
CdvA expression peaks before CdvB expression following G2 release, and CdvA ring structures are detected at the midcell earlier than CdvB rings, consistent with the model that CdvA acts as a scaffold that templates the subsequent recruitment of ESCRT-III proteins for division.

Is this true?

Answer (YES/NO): YES